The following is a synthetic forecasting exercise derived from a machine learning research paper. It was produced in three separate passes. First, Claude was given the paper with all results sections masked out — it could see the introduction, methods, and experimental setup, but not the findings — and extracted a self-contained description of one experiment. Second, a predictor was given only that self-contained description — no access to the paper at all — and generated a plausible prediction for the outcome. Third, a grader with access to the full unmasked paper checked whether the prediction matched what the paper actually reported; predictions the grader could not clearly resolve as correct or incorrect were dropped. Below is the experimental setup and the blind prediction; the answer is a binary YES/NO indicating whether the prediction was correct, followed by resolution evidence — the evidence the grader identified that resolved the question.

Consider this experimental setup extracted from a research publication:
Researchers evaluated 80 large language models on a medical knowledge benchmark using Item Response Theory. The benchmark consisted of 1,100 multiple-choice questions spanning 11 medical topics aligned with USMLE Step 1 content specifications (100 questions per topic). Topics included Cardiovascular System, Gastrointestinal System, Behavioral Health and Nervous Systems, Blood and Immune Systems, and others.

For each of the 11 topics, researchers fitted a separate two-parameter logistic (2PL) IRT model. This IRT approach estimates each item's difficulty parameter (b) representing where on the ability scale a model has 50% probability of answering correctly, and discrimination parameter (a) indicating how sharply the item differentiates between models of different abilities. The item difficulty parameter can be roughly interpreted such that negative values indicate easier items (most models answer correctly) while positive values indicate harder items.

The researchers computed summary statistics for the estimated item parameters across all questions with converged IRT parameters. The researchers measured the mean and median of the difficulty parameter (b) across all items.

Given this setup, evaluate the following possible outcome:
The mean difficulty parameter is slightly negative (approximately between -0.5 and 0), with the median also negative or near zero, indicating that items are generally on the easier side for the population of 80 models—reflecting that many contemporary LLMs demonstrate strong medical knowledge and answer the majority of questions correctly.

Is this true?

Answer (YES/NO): NO